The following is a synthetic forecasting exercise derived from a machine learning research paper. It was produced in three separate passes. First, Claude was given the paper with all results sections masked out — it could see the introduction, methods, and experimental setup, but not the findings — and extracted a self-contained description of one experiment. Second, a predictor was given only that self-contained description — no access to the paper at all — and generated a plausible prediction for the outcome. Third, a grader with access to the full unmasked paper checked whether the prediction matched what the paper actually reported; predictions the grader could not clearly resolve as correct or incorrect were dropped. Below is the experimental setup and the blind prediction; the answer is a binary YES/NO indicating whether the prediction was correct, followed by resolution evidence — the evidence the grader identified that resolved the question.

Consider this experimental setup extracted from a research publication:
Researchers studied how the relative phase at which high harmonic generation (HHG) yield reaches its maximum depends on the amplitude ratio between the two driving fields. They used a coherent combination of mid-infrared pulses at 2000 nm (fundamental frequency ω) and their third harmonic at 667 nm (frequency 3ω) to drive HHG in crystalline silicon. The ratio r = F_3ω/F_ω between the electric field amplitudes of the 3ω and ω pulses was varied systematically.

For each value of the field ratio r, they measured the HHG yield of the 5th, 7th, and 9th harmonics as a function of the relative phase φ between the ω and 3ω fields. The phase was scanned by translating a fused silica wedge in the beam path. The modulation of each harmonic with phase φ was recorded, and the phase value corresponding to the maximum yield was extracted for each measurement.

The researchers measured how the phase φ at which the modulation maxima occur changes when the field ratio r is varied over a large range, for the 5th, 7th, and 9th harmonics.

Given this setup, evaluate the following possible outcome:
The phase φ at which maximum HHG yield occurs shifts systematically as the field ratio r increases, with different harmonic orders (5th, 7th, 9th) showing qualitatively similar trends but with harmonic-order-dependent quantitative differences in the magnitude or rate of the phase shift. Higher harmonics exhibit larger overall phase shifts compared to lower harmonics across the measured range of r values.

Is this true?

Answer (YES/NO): NO